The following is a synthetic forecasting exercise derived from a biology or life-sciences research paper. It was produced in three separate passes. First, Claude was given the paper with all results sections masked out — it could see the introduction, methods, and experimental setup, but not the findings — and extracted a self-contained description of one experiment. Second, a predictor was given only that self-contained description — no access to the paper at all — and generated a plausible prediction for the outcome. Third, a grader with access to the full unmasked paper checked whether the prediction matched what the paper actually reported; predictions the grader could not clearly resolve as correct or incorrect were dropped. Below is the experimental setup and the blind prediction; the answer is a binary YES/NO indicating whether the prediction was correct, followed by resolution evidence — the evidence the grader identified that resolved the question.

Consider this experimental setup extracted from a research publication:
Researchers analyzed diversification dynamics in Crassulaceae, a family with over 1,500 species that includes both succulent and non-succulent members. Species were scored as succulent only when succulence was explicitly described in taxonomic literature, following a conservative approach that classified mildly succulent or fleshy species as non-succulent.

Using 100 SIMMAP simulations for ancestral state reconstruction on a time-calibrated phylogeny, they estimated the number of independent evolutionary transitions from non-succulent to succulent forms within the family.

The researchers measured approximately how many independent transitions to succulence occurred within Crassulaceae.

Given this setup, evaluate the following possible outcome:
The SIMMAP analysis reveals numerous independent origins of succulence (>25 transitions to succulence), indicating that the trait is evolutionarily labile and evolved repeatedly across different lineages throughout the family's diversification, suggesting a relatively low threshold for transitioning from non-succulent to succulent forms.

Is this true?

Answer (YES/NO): YES